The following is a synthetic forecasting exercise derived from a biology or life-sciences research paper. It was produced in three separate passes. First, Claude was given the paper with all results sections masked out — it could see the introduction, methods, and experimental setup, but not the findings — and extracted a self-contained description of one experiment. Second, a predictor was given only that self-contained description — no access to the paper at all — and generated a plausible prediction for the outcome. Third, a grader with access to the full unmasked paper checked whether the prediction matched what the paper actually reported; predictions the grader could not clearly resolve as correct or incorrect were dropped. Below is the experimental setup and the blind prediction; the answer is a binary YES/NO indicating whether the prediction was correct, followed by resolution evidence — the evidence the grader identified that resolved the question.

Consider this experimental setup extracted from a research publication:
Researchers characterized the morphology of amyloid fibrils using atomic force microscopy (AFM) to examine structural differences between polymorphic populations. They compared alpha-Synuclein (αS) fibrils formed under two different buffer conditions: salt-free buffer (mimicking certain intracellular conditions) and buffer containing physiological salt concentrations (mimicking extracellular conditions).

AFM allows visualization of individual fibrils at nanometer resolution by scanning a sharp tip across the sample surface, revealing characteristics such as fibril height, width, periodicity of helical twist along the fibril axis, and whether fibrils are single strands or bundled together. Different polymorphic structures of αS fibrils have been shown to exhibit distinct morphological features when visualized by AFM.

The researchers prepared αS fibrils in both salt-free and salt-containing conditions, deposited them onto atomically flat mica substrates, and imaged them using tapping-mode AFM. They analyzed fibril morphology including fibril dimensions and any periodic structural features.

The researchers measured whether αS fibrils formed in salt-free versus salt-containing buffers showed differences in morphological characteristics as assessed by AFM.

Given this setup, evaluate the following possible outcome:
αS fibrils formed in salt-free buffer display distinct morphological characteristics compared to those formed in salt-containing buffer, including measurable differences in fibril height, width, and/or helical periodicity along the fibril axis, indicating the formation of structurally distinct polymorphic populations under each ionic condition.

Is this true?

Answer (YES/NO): YES